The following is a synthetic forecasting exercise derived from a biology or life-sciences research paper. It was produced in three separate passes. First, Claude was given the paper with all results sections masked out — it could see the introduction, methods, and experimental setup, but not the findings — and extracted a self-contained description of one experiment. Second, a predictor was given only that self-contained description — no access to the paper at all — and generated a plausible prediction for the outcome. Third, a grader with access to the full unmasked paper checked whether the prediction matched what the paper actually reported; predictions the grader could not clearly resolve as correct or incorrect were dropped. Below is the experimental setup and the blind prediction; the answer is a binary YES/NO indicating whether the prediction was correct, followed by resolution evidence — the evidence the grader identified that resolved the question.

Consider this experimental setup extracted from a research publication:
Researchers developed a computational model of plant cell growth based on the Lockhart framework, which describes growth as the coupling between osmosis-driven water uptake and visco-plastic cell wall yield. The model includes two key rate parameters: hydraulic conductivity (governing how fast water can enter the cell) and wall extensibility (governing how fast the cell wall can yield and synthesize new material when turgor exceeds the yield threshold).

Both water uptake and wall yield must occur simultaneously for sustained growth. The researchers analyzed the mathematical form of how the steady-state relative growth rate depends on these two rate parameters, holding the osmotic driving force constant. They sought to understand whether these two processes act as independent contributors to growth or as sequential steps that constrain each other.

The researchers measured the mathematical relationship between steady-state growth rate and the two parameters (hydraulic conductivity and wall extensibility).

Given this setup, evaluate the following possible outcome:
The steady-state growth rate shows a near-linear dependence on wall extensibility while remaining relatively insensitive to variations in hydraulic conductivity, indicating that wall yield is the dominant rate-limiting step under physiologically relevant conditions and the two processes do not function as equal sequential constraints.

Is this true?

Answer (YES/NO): NO